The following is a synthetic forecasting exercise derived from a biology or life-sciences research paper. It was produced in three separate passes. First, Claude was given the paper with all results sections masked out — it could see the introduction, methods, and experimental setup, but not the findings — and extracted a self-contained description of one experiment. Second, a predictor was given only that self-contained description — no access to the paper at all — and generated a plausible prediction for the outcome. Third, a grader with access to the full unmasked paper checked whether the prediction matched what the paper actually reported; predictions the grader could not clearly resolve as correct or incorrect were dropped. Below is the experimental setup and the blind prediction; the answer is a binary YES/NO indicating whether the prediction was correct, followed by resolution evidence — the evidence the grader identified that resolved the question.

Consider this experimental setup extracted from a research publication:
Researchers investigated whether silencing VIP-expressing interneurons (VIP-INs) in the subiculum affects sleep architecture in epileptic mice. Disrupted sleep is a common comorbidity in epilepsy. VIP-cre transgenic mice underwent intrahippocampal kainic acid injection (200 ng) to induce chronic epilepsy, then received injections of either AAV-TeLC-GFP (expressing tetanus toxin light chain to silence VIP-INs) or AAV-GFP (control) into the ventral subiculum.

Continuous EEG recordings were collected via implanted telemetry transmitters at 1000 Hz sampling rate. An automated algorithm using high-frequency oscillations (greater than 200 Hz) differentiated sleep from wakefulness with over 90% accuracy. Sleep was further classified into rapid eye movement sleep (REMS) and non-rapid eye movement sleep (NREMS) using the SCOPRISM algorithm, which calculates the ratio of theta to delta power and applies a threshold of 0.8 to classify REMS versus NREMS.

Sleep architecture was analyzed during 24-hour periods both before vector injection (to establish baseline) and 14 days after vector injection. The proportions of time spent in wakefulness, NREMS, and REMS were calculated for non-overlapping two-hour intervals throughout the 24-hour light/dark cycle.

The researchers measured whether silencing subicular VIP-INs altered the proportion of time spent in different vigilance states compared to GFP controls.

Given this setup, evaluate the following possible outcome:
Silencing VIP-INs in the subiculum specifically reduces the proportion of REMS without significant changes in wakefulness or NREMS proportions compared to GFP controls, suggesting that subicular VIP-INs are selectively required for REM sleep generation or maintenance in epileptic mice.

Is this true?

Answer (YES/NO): NO